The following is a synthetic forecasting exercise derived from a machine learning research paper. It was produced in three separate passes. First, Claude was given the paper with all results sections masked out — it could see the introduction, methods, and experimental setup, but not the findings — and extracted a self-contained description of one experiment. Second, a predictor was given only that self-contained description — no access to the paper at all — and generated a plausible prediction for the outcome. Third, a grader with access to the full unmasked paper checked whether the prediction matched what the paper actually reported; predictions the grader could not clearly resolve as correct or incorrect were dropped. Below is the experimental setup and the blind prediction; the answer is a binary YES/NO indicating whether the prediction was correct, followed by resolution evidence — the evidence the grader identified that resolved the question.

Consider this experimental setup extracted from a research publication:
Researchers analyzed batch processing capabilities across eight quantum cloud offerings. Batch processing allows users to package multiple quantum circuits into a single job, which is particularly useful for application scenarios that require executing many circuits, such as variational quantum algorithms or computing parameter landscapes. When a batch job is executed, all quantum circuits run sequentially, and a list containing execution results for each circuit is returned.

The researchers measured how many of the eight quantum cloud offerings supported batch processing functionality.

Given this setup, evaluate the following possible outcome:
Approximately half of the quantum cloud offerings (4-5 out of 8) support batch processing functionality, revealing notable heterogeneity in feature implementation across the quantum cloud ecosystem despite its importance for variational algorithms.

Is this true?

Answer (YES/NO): YES